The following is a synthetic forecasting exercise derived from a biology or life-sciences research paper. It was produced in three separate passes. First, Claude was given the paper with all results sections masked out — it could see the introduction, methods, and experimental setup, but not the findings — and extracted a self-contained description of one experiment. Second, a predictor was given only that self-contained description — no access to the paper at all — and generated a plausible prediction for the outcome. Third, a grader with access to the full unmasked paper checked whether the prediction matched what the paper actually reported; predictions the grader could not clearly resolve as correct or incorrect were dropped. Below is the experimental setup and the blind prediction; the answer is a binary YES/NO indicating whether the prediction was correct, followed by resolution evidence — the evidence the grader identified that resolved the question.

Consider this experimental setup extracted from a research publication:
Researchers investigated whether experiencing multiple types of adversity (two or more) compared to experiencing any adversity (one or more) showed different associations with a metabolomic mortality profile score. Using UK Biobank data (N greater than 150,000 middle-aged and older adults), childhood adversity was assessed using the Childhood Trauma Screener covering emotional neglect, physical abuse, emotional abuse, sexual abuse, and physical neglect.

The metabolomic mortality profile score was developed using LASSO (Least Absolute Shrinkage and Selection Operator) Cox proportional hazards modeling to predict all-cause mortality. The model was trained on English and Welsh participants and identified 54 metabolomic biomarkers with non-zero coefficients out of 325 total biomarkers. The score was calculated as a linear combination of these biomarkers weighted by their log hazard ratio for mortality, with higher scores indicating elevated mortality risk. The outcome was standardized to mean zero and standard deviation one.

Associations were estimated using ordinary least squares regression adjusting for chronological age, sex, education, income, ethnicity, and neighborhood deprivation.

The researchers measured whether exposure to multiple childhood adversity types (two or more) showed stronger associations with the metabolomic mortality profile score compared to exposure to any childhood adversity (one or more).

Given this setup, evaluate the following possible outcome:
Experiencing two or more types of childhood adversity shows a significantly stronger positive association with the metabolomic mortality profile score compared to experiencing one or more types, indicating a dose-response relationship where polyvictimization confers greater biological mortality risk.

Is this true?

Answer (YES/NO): NO